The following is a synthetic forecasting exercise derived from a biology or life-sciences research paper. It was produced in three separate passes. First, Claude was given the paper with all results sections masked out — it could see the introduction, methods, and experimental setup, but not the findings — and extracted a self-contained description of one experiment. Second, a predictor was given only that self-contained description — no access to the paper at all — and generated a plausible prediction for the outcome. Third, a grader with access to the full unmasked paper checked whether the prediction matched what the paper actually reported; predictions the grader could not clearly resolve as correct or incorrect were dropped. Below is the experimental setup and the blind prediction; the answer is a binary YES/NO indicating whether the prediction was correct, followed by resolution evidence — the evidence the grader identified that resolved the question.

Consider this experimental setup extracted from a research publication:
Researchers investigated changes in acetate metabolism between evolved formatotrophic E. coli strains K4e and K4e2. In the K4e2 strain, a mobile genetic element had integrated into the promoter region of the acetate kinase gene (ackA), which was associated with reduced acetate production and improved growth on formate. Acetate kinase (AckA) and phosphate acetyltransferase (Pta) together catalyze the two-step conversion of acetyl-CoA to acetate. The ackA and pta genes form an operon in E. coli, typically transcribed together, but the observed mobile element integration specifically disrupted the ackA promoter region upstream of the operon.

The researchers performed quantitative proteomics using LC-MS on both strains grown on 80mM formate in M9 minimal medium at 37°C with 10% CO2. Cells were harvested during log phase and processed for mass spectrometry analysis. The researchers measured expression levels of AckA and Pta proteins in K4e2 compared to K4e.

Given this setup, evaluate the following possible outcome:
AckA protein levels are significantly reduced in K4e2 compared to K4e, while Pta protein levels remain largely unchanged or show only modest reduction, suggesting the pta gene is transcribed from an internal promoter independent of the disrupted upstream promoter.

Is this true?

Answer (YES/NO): NO